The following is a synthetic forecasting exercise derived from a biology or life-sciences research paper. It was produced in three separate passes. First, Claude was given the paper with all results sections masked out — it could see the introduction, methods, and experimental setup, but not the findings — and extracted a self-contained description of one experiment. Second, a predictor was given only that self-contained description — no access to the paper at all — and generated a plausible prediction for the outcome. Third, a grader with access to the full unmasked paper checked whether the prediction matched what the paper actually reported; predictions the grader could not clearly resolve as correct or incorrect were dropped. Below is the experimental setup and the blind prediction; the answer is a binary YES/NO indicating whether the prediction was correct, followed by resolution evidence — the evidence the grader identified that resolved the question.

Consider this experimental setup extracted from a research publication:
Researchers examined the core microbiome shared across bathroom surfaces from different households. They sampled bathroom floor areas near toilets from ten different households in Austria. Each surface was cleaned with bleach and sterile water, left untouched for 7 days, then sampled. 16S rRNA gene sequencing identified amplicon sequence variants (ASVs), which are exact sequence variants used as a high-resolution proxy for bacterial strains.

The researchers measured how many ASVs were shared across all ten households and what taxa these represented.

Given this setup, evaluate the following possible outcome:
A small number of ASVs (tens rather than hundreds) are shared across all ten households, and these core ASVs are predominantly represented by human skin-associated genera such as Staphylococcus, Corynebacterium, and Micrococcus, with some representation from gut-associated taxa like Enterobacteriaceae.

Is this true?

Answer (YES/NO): NO